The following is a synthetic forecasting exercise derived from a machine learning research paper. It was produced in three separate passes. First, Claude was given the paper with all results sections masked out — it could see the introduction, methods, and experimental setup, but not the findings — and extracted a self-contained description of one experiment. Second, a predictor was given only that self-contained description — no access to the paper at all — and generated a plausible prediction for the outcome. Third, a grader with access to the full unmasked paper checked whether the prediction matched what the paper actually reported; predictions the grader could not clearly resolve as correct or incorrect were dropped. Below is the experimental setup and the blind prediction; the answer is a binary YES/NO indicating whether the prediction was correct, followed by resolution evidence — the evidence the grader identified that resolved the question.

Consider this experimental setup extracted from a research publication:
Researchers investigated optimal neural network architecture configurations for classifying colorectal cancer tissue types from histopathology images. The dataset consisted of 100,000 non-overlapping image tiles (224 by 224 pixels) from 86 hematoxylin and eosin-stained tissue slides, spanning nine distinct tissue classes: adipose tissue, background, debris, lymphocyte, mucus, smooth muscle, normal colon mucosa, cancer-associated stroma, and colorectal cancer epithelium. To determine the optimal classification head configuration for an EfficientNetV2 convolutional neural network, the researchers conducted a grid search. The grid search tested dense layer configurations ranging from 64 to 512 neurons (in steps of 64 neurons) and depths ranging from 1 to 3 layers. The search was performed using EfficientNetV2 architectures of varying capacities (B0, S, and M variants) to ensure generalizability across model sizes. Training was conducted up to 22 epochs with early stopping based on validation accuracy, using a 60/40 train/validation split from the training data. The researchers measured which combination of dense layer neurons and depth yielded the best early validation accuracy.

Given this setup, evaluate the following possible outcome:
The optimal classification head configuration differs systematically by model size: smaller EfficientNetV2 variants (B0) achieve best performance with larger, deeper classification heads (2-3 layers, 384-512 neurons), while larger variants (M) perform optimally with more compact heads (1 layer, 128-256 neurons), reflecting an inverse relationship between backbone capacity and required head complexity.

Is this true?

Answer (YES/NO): NO